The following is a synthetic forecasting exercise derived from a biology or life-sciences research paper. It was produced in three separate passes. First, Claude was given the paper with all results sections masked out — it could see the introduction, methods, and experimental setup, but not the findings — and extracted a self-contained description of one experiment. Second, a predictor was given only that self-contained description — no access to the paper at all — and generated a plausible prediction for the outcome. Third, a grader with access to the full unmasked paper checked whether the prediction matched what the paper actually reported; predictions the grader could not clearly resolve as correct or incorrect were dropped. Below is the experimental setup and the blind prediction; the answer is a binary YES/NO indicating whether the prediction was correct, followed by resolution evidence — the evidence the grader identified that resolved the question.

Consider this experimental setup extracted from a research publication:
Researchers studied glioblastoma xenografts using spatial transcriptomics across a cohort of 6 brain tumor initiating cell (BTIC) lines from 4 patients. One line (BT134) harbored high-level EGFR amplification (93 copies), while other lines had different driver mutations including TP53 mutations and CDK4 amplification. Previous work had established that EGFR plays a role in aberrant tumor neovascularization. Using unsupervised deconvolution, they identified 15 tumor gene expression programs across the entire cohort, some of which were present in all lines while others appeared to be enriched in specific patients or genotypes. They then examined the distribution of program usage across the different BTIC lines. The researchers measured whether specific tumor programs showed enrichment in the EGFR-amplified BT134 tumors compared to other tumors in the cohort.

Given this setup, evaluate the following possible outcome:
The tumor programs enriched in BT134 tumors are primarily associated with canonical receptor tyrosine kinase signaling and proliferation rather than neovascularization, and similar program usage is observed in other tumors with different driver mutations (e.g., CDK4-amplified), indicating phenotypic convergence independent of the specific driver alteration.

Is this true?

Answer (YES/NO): NO